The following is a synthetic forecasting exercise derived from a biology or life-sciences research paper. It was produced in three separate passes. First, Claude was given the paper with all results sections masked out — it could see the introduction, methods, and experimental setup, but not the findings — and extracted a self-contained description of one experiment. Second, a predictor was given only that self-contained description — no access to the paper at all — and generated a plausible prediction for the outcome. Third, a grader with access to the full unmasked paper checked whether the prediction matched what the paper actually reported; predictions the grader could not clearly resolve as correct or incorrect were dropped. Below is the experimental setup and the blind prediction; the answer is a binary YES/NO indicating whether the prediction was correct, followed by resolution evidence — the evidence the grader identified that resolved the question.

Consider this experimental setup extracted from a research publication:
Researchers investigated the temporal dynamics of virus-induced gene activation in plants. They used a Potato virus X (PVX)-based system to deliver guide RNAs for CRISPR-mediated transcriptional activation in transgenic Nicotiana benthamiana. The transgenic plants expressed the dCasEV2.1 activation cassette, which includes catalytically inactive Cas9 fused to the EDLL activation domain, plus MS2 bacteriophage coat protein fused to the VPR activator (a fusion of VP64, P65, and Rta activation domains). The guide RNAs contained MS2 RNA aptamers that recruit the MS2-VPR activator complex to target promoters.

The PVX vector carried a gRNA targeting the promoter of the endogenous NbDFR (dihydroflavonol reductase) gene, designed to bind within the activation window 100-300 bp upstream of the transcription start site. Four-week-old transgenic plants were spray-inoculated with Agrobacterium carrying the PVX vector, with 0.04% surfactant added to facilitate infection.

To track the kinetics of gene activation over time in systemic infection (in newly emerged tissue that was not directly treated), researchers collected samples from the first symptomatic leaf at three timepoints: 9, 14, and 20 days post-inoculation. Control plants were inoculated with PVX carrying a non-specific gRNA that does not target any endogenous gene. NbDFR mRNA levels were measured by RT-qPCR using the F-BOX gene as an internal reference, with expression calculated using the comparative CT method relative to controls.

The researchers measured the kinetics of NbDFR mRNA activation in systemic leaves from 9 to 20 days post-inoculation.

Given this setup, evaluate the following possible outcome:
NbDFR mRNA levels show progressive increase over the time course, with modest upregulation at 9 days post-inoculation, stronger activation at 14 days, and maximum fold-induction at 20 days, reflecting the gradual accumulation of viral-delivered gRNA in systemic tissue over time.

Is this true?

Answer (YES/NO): NO